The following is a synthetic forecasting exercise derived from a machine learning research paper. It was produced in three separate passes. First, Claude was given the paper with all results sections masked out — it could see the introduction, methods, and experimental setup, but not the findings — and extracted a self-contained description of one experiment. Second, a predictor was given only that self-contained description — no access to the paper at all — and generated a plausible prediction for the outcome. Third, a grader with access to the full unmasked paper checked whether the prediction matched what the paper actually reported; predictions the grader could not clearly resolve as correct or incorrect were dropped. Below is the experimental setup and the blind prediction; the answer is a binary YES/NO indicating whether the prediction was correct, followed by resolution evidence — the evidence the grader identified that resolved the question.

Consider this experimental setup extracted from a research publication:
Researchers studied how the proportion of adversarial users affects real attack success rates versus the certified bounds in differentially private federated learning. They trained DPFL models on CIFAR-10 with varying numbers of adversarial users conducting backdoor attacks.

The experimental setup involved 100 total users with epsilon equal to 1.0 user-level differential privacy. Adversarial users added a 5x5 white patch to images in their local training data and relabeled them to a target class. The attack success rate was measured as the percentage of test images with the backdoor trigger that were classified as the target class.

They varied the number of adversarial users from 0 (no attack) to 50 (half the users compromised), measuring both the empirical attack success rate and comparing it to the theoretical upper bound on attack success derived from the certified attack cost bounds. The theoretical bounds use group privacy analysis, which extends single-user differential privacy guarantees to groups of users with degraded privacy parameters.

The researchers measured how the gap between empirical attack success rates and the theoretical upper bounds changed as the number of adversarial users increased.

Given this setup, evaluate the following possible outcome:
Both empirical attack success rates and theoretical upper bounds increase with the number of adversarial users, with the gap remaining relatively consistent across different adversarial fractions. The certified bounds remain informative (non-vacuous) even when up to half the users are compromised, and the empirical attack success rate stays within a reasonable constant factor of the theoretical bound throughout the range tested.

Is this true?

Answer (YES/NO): NO